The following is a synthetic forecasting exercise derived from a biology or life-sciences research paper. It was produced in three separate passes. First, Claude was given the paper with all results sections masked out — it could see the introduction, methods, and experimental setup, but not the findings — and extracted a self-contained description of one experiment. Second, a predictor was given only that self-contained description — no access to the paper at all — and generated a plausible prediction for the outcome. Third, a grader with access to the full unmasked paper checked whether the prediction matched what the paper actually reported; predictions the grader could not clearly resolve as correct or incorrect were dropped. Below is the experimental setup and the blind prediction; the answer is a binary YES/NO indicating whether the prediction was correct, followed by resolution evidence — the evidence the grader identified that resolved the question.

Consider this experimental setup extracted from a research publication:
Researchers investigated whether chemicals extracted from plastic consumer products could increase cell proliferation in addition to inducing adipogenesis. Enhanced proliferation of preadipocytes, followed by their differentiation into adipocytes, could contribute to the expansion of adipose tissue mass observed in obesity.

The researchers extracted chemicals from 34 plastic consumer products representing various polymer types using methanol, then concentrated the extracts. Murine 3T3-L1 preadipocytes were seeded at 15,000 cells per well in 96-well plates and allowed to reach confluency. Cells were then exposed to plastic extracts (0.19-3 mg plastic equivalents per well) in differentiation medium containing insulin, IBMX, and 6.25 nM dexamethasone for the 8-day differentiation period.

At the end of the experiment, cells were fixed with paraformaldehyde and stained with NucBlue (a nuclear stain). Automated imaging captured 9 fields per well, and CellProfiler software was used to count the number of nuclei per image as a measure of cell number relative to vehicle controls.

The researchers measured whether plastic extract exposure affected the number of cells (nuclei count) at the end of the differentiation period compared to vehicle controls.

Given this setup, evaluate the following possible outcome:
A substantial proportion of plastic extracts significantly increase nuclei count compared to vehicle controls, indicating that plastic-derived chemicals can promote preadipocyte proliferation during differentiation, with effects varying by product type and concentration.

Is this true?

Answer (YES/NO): NO